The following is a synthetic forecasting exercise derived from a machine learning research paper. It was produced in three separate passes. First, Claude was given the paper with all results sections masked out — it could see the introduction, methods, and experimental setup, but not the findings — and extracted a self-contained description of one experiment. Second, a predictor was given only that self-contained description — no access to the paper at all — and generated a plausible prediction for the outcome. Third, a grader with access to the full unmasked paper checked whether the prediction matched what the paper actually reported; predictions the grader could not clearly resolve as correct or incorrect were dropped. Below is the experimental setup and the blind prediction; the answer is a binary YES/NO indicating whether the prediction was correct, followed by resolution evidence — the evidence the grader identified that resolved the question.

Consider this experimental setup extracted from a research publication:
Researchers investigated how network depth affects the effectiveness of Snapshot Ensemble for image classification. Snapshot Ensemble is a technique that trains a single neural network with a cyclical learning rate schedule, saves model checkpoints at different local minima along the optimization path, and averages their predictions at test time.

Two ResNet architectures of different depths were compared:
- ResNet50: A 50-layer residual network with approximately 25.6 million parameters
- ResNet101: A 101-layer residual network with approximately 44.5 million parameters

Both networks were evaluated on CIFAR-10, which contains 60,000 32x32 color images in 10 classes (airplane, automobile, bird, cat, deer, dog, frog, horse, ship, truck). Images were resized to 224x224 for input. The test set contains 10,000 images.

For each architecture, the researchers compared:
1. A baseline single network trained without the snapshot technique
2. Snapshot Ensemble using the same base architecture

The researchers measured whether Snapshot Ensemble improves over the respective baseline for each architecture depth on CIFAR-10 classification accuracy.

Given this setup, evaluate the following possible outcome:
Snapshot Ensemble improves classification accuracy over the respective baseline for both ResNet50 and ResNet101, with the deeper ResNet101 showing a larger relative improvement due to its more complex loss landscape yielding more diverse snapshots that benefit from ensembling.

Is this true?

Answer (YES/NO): NO